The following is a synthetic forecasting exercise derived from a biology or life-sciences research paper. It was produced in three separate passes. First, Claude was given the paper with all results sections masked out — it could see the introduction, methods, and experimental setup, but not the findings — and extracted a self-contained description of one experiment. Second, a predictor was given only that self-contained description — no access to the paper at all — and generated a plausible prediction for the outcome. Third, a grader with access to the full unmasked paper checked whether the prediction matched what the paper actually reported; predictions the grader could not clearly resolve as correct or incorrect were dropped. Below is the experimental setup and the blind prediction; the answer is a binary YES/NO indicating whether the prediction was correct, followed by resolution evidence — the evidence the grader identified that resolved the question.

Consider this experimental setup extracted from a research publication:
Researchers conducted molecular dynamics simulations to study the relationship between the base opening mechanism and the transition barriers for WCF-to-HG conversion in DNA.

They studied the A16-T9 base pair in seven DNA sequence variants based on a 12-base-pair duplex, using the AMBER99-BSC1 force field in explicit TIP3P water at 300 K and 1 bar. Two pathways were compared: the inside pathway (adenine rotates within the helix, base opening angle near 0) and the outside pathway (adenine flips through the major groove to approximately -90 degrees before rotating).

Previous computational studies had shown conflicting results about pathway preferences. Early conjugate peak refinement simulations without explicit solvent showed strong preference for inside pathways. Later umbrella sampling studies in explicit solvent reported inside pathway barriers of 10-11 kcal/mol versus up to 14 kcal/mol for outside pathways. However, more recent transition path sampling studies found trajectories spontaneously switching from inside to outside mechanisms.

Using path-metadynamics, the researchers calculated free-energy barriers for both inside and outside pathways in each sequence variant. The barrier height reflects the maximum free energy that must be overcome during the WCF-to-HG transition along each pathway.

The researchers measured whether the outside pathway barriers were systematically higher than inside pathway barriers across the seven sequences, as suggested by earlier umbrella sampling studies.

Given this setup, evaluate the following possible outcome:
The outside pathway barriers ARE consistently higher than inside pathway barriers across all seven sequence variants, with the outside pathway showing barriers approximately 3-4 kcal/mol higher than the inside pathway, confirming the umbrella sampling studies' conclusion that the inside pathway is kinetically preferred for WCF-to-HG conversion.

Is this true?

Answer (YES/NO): NO